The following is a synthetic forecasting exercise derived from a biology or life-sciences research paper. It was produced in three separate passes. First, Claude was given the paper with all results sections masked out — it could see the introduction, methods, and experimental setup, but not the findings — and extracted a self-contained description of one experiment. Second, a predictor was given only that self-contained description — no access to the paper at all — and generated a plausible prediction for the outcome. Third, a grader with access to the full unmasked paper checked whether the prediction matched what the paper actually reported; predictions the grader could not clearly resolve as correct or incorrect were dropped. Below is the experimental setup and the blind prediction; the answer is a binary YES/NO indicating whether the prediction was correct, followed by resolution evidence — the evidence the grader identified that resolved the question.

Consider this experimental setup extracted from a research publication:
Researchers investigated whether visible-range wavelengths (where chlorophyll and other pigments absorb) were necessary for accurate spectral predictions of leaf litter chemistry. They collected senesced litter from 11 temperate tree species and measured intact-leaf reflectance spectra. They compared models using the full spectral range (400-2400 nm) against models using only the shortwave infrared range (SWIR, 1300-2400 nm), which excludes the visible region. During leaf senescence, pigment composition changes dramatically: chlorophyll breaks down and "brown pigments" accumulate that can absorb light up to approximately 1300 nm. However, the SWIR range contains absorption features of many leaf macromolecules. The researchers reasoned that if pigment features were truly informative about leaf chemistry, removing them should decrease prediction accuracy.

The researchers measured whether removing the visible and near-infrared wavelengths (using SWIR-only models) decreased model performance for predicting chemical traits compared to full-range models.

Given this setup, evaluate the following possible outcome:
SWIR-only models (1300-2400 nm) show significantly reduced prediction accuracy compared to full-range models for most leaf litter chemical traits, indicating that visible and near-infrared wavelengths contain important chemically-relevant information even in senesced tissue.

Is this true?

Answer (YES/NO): NO